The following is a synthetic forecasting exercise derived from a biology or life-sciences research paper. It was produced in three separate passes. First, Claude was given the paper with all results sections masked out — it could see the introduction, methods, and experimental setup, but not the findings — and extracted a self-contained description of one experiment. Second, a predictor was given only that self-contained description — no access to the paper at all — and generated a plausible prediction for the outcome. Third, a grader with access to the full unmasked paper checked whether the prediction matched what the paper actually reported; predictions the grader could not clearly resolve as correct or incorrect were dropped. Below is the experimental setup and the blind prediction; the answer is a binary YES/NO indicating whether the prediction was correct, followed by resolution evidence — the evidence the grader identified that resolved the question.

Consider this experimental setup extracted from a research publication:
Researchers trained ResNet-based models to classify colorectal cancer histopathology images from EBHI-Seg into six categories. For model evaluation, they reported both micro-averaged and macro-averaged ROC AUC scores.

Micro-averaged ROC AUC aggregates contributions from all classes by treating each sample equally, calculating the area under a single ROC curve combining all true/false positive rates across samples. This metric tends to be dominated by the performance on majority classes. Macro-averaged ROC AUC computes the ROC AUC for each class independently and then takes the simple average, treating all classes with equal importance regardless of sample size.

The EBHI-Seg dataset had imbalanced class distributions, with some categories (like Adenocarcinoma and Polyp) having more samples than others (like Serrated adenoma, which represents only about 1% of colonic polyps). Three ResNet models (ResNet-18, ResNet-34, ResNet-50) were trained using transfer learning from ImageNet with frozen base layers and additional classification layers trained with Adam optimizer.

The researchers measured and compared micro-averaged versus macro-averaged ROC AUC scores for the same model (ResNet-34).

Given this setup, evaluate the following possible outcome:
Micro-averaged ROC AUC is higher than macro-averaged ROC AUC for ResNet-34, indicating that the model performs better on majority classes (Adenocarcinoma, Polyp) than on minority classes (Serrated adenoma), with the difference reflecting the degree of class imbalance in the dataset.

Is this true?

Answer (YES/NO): YES